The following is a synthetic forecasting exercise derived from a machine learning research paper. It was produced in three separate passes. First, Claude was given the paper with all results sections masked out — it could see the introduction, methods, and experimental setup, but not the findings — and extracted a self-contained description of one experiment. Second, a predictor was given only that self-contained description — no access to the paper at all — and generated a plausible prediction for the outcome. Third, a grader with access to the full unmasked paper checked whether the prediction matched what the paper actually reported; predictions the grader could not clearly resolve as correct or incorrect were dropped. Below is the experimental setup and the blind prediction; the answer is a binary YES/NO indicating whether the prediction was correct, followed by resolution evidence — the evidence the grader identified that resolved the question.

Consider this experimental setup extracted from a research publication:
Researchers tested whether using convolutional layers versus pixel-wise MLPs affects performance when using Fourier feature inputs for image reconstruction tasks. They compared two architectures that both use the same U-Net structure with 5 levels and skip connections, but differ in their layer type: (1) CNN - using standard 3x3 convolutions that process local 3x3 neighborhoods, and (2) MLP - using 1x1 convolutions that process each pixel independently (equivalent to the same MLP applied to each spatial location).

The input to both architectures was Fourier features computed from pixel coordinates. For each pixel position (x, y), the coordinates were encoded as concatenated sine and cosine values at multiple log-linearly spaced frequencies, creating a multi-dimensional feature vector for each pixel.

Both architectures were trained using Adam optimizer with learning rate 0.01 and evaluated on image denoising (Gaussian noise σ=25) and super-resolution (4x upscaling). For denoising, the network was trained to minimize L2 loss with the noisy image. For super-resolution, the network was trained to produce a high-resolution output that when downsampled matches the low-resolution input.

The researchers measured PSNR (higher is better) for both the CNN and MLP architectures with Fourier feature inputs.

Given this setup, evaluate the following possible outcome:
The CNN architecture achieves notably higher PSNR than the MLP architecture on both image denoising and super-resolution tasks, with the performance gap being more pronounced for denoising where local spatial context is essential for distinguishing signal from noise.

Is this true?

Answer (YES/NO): NO